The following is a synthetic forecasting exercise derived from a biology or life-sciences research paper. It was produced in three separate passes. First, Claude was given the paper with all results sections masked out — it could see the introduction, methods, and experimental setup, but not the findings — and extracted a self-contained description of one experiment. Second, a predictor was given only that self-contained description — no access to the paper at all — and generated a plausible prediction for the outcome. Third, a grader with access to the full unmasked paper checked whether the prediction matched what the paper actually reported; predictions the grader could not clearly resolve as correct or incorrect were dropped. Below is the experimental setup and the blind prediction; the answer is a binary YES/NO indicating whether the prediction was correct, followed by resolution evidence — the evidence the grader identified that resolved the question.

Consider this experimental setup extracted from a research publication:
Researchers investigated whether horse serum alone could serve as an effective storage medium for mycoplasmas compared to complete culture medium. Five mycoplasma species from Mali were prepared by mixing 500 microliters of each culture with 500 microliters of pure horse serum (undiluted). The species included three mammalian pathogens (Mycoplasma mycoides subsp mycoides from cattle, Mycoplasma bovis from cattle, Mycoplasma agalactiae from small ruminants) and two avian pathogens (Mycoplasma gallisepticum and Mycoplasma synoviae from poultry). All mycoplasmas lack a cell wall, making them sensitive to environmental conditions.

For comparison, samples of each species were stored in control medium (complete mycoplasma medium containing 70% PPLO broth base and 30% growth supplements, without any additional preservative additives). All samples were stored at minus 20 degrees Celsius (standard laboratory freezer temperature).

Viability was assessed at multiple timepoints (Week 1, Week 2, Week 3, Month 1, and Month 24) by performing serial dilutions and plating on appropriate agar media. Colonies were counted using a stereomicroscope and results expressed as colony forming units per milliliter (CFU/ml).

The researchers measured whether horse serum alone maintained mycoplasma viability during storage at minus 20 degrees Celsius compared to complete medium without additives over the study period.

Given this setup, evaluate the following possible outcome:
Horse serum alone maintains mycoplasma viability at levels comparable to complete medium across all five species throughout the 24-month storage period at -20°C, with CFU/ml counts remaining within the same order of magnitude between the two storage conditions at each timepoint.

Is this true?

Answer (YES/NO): YES